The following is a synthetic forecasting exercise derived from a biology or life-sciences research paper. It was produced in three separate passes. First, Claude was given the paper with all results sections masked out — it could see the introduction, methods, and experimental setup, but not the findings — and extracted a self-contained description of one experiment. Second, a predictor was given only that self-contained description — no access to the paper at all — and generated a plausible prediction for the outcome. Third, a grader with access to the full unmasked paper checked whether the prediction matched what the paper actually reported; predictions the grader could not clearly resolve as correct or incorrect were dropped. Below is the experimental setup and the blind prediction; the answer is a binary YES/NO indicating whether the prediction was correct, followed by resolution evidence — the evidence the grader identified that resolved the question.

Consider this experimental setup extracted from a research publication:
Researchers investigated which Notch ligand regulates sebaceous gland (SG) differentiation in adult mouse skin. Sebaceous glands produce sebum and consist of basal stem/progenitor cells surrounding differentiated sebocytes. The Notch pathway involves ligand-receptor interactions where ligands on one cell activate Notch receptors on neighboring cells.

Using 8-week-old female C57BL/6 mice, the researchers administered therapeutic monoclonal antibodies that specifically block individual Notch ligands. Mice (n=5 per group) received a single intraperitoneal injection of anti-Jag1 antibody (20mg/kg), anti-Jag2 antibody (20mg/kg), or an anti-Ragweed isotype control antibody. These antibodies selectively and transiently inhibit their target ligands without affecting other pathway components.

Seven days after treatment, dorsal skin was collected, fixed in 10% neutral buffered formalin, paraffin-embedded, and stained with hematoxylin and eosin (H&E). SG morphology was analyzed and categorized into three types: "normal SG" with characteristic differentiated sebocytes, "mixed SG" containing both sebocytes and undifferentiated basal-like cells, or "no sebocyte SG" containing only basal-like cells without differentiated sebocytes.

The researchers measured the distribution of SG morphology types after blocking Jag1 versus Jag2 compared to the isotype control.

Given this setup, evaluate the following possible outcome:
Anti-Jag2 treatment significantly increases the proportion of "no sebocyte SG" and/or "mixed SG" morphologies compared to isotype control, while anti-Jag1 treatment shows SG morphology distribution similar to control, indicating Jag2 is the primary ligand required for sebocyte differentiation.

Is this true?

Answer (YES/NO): YES